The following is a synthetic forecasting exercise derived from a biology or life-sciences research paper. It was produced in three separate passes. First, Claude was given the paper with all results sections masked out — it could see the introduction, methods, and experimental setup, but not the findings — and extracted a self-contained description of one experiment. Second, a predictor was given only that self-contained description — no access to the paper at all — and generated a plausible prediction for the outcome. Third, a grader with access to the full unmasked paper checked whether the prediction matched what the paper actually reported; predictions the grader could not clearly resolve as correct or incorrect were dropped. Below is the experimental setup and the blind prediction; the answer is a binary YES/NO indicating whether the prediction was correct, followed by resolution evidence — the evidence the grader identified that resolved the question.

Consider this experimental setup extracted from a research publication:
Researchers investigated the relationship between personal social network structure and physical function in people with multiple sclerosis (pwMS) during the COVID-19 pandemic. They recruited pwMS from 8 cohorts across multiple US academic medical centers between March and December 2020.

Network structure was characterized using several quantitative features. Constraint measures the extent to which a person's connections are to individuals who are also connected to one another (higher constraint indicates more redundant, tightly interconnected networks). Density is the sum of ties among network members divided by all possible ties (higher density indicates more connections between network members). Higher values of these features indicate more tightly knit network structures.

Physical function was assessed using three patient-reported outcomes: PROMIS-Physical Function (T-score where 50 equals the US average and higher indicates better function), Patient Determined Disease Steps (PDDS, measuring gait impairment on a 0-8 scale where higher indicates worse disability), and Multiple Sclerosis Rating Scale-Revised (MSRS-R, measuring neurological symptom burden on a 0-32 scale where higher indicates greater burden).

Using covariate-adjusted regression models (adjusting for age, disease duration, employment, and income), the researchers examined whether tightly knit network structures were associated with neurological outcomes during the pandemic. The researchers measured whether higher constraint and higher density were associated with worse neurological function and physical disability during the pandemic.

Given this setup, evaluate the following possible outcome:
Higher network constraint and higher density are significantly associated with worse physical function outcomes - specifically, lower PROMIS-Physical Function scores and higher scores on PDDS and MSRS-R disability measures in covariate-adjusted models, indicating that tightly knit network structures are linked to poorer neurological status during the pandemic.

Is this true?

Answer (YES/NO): NO